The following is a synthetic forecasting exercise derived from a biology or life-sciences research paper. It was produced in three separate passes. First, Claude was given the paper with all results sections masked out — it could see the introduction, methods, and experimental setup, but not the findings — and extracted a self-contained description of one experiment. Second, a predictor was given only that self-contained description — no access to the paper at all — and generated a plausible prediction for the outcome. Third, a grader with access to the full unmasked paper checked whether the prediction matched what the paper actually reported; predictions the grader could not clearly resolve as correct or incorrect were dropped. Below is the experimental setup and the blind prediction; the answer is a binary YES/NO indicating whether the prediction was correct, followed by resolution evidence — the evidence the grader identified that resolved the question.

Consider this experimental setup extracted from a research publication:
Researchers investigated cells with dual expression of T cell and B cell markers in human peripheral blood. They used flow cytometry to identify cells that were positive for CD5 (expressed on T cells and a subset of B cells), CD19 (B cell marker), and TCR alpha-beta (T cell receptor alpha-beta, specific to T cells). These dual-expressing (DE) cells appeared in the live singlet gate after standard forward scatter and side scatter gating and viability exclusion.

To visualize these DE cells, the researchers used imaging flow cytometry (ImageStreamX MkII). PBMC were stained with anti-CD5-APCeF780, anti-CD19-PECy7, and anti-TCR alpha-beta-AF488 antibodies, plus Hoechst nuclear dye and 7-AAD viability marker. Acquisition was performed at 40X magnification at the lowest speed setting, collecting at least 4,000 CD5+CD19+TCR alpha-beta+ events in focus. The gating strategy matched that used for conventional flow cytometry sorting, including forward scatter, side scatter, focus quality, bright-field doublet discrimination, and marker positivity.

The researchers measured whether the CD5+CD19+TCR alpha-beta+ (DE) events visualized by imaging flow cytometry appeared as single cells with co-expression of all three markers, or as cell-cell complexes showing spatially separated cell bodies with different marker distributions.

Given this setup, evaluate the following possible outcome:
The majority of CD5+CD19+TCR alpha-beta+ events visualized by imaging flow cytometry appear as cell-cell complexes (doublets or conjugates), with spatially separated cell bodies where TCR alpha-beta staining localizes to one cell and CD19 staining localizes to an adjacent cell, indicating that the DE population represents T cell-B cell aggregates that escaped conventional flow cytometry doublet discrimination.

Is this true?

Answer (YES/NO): YES